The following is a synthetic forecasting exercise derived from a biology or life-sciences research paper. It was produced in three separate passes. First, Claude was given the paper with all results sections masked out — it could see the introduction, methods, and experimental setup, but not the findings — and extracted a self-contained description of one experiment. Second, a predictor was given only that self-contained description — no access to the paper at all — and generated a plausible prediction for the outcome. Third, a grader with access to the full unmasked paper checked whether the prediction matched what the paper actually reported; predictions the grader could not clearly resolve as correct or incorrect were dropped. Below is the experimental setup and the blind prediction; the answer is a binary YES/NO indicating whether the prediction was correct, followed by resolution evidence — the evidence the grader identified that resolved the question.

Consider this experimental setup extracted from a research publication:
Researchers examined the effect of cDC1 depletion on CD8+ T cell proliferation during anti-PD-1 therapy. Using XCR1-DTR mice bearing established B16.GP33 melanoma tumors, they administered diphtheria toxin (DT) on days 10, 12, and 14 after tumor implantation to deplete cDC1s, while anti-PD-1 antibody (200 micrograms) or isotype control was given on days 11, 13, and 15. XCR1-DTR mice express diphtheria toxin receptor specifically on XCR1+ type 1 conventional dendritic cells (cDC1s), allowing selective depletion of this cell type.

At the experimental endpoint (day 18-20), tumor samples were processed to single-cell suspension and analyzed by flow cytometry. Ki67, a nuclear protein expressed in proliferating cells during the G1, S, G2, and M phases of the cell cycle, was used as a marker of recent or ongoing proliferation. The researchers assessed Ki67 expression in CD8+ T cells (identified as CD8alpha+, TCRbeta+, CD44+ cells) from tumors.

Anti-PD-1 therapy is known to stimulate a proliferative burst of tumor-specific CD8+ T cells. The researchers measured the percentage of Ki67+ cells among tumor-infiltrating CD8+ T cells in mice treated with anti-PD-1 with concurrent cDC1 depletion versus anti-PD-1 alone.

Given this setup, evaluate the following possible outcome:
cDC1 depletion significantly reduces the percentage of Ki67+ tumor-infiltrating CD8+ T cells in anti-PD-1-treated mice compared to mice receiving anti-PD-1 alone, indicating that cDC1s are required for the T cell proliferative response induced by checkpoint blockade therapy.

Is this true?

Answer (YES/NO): YES